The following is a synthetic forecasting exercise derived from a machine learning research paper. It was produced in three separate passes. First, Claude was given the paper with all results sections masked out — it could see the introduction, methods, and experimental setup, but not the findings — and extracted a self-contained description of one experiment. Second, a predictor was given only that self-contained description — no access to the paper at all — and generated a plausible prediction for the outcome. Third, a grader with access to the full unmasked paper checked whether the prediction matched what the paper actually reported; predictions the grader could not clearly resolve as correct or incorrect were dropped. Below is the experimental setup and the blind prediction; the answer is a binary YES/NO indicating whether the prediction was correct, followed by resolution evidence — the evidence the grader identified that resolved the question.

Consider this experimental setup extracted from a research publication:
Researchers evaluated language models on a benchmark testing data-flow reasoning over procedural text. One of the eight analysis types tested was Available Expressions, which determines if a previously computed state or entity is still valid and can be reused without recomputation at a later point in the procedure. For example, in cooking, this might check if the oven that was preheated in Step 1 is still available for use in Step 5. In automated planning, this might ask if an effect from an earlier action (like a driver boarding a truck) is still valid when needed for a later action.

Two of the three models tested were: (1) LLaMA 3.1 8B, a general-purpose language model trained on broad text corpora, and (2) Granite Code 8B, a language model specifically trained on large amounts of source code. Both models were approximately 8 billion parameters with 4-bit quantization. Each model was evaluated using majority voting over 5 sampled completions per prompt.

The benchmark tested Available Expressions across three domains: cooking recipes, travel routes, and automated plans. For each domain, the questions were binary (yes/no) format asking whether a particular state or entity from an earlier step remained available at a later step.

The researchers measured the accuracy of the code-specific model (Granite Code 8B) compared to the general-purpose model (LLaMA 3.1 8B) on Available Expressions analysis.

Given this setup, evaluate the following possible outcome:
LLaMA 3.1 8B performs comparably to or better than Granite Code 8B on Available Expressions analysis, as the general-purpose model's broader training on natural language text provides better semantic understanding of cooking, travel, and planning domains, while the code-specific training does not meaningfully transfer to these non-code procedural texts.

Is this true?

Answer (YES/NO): NO